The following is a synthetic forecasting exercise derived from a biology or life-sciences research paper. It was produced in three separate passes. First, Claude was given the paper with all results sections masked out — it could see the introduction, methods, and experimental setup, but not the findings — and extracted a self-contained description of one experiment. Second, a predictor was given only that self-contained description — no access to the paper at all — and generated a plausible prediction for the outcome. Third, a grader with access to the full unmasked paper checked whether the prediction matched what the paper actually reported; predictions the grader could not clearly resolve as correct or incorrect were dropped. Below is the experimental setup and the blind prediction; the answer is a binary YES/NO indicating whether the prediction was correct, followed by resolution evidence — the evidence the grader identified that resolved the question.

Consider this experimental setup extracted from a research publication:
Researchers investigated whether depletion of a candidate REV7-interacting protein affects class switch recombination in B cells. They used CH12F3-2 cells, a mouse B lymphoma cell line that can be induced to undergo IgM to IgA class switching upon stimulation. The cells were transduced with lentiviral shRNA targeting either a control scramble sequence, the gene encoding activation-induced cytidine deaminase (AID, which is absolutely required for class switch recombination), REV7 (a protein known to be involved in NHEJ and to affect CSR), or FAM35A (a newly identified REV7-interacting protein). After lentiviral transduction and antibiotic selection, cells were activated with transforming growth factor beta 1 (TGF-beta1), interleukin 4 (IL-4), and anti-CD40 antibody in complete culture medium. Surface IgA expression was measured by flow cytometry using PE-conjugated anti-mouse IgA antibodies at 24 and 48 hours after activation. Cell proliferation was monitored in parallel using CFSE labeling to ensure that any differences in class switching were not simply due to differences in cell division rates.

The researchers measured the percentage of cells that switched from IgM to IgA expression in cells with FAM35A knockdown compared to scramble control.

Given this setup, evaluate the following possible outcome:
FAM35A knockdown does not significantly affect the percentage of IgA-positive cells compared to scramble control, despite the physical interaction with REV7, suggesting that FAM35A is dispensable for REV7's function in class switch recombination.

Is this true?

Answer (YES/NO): NO